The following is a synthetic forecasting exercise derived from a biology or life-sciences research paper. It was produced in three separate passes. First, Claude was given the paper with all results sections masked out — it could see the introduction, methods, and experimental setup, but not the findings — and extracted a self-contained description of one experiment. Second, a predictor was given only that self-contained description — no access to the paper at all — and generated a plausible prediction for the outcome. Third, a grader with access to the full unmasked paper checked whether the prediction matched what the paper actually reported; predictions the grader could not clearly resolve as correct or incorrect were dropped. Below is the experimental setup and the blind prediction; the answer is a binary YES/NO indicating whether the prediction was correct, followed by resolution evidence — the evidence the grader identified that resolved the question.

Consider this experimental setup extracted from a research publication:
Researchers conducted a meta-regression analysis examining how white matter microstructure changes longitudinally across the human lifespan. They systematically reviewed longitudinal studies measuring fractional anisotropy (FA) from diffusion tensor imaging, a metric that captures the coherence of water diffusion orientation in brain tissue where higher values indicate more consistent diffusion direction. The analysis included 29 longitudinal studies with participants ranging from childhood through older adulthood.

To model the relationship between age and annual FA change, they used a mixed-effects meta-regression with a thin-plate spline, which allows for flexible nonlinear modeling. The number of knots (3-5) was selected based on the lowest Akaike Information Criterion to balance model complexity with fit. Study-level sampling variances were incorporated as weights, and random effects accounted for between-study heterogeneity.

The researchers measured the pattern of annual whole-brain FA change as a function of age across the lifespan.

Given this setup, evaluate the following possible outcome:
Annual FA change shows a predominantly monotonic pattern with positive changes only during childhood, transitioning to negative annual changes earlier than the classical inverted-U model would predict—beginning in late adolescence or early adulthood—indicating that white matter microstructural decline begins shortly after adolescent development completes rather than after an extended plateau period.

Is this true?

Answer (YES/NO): NO